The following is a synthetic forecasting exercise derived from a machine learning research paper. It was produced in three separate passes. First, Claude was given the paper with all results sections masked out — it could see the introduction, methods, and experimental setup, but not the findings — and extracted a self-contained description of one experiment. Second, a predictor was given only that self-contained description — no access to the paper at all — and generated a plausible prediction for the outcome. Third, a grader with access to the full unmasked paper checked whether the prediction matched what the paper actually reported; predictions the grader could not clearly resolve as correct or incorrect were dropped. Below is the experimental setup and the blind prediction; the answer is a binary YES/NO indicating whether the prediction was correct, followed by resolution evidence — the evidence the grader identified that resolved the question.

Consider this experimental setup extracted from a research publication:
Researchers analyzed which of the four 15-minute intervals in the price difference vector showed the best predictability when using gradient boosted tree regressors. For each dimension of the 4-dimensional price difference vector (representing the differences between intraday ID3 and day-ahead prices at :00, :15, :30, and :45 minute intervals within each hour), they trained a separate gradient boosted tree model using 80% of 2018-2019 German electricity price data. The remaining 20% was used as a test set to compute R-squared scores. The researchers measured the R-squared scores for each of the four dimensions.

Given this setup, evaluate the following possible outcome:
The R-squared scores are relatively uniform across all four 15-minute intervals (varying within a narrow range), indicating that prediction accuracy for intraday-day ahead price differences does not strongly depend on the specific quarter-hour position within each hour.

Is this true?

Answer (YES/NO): NO